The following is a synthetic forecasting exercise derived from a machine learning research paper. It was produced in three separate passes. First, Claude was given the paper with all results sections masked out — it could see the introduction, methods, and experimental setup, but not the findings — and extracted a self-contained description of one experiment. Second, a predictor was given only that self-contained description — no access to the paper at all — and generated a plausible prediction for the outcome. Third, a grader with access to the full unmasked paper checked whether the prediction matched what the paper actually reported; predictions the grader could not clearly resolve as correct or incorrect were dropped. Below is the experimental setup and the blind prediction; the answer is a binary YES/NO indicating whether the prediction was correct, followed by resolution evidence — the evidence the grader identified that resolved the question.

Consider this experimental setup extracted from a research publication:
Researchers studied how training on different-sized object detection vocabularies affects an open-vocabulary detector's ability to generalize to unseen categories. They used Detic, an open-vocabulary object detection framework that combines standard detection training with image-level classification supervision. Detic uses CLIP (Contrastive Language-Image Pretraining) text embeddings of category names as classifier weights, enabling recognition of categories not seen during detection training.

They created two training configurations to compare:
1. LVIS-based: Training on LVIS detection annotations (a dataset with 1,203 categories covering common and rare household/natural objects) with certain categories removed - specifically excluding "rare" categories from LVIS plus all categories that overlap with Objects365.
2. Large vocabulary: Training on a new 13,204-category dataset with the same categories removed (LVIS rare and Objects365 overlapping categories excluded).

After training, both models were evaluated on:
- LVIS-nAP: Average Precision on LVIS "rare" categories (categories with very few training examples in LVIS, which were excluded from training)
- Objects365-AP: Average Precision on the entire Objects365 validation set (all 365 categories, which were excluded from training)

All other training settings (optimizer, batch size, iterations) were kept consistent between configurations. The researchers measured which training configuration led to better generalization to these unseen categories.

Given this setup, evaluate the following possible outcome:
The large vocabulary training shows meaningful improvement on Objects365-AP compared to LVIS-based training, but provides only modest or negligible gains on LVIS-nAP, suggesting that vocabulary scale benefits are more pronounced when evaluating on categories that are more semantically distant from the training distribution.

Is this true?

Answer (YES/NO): NO